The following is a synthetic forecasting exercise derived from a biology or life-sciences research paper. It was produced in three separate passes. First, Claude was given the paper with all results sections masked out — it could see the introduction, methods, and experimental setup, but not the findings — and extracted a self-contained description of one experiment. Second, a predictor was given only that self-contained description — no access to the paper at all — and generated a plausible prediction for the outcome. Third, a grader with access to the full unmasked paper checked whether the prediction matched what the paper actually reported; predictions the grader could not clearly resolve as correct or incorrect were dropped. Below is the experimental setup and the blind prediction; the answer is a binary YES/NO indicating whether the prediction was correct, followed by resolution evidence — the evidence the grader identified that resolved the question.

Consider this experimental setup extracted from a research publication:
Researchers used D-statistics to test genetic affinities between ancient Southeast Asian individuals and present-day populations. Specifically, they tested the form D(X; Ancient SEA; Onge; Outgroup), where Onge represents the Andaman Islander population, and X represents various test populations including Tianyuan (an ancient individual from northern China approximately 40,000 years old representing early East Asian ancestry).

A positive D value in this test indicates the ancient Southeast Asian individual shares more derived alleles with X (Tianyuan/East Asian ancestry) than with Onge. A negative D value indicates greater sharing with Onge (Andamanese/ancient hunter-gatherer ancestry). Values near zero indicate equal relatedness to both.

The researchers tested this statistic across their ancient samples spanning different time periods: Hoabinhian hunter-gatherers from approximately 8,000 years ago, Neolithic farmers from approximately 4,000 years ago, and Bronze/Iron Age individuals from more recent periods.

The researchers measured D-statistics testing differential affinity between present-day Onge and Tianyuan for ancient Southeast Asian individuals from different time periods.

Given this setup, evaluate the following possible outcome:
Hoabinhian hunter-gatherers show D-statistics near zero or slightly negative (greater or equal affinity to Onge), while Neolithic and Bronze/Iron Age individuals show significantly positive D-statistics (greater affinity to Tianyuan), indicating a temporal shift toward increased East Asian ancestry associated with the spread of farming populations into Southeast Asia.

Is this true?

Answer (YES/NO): YES